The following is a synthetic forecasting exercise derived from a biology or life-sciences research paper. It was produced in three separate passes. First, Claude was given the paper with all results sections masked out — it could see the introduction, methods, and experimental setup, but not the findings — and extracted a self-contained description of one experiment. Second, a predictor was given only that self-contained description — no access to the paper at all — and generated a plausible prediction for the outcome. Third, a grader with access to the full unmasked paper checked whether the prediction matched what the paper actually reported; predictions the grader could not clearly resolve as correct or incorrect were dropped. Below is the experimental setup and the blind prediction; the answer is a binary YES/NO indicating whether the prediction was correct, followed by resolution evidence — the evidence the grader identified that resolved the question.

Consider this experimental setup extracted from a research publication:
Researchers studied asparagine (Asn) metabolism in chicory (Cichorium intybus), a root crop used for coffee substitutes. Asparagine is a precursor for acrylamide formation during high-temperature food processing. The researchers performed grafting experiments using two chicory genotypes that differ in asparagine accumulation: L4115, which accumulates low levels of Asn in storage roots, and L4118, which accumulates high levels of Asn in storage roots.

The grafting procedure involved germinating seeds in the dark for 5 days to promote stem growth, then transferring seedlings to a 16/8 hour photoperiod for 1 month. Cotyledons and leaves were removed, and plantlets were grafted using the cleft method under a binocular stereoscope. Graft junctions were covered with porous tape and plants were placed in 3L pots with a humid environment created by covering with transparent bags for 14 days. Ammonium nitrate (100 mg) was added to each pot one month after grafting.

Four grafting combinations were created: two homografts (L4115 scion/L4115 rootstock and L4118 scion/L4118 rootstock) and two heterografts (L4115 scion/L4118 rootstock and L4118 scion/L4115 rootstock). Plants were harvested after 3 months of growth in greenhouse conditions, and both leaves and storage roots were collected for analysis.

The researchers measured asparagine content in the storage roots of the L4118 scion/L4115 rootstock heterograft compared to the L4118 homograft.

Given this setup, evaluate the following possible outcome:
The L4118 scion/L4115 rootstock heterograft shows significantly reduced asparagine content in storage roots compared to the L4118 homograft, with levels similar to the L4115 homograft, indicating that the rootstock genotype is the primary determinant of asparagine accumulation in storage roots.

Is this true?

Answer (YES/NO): NO